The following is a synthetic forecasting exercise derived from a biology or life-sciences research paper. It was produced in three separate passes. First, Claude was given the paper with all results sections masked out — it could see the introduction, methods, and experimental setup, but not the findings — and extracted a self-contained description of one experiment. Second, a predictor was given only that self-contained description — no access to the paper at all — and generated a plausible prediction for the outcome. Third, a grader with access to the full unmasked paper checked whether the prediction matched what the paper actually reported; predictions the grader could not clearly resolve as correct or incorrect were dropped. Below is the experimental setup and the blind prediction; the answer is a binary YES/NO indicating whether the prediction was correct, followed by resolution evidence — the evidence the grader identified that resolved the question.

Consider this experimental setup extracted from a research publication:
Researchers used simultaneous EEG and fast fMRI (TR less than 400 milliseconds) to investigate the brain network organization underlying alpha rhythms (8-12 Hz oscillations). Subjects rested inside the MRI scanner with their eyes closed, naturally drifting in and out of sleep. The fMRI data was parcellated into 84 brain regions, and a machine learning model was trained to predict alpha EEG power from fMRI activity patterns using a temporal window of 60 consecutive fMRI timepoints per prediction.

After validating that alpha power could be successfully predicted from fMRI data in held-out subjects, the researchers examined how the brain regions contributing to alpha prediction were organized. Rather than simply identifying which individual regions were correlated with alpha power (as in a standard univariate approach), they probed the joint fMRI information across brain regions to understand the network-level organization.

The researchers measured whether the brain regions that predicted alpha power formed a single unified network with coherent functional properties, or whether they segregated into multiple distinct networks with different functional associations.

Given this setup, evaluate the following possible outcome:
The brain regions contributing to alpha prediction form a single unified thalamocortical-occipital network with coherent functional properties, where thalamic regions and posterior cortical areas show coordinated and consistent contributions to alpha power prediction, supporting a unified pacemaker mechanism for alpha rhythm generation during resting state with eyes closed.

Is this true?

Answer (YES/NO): NO